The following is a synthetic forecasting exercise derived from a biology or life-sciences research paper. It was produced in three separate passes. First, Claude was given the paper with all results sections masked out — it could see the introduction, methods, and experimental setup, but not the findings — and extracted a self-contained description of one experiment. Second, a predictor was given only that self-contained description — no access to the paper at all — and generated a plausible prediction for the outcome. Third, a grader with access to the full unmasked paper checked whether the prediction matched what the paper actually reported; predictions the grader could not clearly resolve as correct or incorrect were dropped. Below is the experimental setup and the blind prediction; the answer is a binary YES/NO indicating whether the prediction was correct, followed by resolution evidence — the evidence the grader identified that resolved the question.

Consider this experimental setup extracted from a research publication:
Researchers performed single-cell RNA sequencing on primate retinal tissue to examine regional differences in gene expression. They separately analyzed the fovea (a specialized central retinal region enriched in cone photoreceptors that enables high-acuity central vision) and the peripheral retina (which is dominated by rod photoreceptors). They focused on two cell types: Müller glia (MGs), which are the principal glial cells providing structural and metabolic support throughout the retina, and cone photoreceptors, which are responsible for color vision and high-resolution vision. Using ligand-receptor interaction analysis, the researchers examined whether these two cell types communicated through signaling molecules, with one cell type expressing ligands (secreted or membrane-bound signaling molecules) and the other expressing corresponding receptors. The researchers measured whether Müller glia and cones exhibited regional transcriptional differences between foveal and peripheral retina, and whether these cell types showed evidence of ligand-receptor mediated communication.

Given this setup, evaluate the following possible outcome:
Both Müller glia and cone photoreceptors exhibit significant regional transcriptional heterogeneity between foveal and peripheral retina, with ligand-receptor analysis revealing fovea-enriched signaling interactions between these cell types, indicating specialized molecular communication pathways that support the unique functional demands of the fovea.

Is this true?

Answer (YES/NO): YES